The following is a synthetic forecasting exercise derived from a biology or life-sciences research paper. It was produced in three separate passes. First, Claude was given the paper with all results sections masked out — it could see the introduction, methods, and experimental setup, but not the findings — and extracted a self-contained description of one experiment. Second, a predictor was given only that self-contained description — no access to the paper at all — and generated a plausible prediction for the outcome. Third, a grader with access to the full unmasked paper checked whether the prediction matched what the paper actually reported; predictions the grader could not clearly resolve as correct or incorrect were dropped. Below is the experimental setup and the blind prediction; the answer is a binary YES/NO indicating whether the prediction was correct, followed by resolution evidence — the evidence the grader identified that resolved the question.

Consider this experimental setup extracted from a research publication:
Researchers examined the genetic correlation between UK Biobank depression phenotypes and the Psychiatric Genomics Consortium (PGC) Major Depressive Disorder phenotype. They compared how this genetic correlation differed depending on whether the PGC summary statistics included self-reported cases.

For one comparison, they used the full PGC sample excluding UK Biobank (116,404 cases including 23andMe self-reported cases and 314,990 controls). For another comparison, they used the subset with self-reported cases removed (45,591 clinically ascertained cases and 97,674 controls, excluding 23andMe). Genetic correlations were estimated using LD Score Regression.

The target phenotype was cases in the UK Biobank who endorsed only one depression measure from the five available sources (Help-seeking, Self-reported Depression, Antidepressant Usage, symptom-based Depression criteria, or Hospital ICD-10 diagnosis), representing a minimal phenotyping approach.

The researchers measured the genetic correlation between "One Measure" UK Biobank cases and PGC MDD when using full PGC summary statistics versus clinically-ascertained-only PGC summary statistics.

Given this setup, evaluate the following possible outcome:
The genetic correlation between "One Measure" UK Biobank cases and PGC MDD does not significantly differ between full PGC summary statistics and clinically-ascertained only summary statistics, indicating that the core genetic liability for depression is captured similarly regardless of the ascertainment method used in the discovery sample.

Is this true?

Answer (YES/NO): NO